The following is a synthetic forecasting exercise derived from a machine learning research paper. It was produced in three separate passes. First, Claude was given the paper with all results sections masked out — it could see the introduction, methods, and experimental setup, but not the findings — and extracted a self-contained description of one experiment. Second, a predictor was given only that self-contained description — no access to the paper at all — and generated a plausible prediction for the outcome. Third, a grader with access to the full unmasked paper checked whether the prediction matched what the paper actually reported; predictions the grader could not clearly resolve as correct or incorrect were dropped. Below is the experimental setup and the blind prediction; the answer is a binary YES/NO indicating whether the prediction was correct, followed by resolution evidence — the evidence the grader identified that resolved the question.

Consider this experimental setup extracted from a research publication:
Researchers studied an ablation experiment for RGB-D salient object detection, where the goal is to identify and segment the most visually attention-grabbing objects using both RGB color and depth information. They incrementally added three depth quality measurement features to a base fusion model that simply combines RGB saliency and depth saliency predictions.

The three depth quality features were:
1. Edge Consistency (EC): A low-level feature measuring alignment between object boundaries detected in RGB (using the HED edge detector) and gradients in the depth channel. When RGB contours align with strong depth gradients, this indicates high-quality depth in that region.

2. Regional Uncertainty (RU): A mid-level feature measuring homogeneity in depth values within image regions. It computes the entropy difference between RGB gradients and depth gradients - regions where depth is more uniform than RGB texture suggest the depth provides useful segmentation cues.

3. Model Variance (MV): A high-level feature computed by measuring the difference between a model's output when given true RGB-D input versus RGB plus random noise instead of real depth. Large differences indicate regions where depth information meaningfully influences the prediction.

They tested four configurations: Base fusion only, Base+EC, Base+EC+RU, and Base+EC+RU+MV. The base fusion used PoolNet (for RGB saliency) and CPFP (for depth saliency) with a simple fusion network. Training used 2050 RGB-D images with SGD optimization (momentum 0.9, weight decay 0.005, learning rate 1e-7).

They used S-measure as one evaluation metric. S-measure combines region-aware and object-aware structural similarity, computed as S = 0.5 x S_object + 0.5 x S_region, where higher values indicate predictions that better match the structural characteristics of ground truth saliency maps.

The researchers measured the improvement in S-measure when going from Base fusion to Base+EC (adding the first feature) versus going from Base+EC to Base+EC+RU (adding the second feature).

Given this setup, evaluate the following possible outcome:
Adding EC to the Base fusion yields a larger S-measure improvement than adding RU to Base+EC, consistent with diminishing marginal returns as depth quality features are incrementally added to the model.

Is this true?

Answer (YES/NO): NO